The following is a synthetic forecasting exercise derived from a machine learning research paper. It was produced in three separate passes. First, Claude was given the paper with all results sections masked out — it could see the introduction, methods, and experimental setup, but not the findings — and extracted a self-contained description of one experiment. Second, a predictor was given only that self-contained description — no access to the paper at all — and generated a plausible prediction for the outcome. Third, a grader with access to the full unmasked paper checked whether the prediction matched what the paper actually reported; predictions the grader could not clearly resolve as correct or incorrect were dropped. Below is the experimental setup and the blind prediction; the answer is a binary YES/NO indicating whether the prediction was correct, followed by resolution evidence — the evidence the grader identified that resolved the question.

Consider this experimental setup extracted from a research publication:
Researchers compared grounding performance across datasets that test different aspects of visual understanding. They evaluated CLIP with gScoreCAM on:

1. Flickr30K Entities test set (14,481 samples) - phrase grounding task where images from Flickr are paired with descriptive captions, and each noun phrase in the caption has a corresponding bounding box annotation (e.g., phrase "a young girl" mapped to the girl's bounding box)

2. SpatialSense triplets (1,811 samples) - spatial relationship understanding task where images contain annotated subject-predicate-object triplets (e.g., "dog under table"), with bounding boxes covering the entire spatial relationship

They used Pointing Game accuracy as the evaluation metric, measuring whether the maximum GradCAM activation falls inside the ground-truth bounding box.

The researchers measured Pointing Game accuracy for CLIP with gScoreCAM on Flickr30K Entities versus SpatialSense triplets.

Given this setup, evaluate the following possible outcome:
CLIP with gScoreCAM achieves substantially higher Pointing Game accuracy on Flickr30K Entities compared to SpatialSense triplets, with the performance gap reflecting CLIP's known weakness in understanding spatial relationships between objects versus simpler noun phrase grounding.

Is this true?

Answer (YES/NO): YES